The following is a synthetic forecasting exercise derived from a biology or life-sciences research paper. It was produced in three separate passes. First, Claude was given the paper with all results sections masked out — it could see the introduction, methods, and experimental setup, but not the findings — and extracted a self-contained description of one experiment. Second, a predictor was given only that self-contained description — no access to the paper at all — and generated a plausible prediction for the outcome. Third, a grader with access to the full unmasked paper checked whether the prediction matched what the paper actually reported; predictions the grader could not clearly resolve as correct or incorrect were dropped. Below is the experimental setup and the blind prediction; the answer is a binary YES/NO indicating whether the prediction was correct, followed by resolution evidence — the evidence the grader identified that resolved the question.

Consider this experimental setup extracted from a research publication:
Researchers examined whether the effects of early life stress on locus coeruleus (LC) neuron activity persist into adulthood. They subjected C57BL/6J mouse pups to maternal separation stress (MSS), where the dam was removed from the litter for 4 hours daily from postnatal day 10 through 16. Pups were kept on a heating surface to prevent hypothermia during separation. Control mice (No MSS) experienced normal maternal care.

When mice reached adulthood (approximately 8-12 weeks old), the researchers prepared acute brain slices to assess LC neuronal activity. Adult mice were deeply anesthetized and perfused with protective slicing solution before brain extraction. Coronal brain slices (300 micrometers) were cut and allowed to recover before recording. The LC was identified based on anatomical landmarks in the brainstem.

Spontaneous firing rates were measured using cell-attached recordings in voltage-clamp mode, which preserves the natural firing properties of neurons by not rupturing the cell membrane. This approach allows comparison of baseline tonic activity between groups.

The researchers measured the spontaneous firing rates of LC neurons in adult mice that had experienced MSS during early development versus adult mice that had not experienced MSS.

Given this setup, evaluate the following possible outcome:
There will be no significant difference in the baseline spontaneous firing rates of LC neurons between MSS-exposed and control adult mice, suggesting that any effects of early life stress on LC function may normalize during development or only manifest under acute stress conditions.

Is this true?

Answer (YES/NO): NO